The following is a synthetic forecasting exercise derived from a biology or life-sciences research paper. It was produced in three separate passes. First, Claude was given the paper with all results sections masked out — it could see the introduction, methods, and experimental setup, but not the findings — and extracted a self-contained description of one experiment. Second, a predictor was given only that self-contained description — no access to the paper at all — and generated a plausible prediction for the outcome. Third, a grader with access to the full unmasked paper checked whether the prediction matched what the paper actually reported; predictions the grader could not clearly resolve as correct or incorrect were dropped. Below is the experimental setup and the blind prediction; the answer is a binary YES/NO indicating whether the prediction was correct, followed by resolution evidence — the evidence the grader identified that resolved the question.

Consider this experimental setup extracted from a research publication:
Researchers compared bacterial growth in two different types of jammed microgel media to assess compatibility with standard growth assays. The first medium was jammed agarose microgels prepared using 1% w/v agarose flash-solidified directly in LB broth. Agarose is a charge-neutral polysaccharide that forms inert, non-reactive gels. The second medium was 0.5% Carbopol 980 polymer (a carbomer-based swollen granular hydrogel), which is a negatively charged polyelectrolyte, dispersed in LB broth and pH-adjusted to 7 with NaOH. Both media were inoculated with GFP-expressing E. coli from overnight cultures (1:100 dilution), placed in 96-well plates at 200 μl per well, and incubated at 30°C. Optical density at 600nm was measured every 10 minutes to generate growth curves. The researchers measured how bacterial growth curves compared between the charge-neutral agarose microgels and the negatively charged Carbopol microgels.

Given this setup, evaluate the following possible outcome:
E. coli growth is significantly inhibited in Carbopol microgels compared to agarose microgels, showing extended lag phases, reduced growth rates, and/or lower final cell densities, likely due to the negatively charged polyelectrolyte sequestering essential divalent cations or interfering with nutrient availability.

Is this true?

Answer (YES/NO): NO